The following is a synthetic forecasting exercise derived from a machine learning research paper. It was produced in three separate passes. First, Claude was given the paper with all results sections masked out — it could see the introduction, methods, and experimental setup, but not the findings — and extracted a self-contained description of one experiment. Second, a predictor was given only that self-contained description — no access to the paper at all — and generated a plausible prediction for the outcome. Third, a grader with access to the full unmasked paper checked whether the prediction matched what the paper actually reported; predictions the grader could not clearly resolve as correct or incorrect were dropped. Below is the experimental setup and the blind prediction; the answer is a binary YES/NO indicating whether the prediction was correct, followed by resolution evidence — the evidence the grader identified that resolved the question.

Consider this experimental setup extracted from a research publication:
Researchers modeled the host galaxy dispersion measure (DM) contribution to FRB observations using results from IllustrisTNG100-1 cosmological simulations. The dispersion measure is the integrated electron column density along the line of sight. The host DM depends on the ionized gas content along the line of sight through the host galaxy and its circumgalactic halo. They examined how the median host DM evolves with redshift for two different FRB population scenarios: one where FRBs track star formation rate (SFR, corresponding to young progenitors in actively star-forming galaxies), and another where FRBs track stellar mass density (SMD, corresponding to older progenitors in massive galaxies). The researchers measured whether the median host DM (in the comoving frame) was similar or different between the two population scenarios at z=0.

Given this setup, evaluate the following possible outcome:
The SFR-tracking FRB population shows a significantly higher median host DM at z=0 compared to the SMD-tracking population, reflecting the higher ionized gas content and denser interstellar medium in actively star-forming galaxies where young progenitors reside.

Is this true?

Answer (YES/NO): YES